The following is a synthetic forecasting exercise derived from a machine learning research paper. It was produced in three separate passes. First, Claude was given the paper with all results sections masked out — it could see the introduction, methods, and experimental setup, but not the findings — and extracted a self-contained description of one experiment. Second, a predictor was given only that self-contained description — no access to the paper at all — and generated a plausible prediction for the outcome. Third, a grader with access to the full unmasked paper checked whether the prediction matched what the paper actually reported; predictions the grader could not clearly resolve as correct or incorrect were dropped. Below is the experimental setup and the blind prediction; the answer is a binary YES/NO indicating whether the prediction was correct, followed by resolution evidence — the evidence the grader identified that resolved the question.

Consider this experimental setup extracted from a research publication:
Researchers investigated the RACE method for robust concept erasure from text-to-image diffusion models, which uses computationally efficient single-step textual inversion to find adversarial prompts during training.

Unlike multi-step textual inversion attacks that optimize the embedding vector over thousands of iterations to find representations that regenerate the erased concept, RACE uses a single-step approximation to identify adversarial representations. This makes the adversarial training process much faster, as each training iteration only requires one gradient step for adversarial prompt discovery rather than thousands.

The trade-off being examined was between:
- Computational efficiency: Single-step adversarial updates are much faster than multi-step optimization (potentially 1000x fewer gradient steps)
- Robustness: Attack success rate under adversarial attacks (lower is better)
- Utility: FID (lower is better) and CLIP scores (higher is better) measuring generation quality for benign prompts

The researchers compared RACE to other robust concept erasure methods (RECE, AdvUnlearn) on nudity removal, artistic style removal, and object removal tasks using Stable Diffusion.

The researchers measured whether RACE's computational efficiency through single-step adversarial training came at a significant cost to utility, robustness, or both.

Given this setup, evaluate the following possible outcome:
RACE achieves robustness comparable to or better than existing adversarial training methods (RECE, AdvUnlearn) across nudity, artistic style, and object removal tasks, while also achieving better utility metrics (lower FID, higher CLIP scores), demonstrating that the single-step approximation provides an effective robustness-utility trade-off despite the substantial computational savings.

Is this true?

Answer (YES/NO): NO